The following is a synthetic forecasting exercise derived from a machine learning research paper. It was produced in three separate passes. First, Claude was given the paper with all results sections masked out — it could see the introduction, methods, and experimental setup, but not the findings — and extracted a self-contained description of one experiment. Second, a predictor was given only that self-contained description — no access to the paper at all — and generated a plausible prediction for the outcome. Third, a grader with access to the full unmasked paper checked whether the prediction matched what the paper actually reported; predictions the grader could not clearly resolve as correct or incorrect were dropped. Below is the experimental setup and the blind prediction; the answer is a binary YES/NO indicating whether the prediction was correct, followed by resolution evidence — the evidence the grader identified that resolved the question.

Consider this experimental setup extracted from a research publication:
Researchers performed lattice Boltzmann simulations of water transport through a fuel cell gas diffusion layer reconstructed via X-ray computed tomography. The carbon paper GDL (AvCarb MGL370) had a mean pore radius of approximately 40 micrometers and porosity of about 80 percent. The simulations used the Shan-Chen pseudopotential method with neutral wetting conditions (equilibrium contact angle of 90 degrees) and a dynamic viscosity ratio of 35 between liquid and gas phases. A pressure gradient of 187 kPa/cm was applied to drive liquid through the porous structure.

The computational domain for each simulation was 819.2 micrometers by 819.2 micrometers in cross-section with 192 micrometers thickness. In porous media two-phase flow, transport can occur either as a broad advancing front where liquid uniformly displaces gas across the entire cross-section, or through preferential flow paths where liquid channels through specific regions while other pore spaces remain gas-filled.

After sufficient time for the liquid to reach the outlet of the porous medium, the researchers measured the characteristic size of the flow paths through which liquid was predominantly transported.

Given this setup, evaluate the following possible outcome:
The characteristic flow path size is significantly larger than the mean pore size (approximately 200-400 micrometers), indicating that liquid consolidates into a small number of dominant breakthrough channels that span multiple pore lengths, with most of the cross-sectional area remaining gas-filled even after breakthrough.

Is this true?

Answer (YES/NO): NO